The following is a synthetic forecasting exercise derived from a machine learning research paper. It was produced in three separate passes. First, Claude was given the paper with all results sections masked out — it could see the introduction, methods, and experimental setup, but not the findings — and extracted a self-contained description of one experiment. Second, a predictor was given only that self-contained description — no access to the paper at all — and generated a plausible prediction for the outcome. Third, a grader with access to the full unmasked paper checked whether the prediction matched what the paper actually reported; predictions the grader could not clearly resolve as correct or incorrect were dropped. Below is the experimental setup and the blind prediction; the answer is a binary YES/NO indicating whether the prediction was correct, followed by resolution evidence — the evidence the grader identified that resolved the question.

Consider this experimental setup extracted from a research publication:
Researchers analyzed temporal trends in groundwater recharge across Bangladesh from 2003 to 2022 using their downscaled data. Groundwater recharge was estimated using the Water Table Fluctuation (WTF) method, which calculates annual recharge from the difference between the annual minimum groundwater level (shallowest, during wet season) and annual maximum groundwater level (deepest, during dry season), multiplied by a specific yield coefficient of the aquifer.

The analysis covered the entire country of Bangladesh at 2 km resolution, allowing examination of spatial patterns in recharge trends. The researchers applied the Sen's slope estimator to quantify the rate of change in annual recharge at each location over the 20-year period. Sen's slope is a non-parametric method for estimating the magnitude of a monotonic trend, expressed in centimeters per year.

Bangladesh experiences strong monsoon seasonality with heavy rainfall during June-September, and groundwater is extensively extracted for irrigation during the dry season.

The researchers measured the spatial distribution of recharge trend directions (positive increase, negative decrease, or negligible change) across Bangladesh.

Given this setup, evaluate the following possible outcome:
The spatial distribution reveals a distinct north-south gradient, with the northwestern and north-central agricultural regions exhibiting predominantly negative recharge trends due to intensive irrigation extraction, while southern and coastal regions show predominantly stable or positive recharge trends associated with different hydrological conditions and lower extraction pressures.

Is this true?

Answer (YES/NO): NO